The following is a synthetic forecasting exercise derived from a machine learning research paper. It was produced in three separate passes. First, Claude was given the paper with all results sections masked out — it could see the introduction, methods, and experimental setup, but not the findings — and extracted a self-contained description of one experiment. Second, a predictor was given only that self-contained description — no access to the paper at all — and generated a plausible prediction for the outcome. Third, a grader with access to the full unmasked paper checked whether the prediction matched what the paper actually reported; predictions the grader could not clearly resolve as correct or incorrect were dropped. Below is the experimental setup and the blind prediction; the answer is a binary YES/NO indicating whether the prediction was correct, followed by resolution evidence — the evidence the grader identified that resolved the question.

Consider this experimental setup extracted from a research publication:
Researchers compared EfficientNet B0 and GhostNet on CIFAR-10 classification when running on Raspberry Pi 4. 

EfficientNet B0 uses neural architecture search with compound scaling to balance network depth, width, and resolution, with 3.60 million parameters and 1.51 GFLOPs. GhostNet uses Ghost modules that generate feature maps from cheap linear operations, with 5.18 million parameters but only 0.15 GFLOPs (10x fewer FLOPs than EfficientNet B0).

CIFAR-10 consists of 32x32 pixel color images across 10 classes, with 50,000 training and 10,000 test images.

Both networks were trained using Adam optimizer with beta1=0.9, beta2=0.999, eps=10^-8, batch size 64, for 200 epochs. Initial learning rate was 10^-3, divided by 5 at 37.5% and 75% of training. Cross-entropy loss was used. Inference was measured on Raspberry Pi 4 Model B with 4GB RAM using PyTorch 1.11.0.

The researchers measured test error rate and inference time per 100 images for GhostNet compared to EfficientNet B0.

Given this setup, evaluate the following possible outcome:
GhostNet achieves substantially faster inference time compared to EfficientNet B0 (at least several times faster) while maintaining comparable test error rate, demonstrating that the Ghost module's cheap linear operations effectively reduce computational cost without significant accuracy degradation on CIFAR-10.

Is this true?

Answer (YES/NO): NO